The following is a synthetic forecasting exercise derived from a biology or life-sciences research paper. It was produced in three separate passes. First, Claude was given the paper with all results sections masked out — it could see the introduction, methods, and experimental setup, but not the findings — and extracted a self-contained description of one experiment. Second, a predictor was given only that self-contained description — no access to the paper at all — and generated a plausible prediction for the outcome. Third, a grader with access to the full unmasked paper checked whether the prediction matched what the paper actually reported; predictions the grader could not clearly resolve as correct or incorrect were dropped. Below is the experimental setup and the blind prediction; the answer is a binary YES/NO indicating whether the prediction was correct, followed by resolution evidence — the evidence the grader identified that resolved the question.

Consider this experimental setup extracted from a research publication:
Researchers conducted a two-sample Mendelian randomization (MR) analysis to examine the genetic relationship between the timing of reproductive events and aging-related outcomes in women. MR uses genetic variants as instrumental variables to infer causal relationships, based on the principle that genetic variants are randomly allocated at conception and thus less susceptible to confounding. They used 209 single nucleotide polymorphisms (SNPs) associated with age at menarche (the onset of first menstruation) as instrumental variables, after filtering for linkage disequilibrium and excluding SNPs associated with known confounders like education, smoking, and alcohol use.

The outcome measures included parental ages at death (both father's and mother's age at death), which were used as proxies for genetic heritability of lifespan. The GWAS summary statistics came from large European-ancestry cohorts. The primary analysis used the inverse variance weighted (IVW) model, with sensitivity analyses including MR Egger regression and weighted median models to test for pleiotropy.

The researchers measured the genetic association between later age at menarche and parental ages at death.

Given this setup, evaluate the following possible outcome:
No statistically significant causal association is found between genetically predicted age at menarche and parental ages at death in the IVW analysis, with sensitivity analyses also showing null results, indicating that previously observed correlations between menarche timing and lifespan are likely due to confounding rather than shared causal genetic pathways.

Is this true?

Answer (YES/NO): NO